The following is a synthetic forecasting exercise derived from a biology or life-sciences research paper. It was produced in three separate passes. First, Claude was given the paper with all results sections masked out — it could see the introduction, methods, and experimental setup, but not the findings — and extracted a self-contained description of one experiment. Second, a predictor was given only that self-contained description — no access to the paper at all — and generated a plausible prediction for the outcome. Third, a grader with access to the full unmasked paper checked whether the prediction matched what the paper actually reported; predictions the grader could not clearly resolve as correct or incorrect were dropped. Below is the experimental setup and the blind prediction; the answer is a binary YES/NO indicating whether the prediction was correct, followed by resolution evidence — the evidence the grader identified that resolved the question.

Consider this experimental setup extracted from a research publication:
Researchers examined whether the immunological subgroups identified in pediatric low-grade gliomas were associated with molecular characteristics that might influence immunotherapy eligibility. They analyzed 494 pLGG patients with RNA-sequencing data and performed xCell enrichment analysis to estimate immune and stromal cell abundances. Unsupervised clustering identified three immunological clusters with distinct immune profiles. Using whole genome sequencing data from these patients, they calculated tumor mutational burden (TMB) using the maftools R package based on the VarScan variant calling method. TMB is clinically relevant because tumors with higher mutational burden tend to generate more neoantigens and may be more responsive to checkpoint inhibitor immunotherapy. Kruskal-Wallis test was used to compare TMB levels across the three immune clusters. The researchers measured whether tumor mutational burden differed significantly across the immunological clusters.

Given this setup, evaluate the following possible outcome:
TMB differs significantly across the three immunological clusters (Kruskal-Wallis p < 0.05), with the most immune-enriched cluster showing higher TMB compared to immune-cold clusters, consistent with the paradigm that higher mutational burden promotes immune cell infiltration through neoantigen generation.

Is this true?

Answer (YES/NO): NO